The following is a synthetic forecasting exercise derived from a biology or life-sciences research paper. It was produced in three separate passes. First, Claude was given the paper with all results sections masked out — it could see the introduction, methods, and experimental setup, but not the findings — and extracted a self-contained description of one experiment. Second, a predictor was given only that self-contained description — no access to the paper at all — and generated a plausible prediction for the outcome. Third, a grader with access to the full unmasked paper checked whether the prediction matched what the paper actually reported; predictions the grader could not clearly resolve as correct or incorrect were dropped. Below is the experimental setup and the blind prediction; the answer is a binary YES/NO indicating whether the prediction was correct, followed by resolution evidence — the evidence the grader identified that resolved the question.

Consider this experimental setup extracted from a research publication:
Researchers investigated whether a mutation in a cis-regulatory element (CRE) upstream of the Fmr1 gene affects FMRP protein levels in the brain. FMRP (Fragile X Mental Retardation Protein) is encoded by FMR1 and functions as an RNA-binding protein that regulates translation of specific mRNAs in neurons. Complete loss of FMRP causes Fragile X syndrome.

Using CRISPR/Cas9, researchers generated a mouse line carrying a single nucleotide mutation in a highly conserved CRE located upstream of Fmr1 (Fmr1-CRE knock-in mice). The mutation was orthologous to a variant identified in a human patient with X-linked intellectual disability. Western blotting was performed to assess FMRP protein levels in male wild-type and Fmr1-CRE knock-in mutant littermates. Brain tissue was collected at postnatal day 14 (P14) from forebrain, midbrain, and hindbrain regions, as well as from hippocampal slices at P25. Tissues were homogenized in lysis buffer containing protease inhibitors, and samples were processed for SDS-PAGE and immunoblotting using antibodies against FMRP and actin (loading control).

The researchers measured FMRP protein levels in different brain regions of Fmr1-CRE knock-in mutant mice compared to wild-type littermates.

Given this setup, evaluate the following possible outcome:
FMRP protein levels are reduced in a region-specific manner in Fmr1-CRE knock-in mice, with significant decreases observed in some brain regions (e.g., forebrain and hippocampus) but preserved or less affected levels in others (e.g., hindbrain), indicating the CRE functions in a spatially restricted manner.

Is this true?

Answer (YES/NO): NO